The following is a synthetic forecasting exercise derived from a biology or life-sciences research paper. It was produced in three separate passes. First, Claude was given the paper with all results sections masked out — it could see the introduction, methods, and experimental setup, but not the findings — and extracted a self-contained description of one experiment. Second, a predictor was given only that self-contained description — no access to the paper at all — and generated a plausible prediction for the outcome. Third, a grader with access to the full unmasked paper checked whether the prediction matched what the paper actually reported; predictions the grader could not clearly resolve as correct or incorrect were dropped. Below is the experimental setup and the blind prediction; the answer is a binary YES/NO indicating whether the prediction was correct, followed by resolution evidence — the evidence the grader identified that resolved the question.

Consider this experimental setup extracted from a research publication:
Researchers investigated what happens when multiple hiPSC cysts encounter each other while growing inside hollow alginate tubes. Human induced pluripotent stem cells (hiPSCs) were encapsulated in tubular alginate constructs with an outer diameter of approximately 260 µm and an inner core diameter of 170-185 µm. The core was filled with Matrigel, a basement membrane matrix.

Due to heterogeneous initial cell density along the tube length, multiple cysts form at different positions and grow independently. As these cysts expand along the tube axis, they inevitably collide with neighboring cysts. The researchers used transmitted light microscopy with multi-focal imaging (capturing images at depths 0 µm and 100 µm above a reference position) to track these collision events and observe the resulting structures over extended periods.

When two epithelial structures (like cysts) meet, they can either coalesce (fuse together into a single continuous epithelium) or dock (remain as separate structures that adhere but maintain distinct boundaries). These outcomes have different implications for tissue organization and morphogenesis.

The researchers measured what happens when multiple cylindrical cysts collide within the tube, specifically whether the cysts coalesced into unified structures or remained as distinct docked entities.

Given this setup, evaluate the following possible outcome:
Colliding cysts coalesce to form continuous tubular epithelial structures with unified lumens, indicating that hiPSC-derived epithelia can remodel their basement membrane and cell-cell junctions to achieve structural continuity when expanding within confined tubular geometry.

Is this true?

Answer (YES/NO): NO